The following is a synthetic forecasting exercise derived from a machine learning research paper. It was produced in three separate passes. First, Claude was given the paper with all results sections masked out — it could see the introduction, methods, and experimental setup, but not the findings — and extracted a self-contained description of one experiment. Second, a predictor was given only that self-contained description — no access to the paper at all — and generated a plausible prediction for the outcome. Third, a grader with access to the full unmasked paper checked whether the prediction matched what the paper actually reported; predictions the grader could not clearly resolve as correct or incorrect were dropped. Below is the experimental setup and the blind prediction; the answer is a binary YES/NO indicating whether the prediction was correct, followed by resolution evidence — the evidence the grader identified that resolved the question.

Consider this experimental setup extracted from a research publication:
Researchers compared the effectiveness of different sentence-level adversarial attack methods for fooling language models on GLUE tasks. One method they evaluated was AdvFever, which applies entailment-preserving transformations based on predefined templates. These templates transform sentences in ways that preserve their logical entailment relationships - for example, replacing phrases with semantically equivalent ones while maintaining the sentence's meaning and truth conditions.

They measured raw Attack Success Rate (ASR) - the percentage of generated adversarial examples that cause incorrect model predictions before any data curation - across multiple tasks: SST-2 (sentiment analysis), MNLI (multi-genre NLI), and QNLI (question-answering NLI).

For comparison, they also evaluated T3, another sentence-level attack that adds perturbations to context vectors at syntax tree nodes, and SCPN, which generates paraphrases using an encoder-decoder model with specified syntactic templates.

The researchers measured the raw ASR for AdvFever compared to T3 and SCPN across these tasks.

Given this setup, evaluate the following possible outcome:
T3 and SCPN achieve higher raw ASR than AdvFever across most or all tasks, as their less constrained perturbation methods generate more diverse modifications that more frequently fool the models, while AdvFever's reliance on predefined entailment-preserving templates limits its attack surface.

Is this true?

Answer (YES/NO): YES